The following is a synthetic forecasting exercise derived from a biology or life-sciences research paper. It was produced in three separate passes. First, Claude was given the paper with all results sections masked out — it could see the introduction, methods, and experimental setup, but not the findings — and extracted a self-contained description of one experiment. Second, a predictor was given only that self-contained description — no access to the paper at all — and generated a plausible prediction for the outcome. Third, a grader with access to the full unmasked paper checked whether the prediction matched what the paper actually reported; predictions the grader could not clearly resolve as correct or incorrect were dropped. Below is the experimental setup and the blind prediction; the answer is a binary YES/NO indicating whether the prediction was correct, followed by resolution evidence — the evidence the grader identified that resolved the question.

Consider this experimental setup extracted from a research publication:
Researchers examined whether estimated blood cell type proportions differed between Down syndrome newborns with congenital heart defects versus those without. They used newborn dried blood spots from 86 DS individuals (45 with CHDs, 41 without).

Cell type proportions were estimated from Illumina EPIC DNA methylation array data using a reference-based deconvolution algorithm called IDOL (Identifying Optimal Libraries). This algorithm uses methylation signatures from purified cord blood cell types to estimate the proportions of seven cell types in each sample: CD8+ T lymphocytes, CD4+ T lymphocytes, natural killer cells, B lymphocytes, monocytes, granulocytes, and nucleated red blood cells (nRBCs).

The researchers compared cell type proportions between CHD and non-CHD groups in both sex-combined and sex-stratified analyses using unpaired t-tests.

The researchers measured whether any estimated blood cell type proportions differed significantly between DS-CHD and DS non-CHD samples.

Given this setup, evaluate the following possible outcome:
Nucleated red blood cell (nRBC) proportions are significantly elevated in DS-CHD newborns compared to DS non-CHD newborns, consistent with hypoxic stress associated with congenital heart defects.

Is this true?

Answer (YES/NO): NO